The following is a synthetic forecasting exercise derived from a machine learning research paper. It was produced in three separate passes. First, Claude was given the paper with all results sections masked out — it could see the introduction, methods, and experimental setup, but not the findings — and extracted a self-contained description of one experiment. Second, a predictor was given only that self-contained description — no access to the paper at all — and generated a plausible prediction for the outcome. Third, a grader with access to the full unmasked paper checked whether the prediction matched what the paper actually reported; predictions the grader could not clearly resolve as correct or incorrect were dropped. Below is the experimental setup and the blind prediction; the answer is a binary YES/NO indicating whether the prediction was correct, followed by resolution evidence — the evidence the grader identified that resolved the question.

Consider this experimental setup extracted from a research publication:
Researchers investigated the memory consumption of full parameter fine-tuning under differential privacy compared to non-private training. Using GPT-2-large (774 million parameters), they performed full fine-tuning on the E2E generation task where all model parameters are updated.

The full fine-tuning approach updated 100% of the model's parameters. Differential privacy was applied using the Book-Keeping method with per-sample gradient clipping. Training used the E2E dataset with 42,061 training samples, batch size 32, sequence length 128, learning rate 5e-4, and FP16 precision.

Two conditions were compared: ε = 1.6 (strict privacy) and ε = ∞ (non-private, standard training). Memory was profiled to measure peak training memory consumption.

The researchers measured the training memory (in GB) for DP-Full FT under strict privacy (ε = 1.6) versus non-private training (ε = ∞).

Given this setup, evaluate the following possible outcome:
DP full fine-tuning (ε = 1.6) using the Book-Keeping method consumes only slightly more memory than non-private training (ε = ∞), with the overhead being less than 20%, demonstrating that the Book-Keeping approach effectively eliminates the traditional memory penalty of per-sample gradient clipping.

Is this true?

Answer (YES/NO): NO